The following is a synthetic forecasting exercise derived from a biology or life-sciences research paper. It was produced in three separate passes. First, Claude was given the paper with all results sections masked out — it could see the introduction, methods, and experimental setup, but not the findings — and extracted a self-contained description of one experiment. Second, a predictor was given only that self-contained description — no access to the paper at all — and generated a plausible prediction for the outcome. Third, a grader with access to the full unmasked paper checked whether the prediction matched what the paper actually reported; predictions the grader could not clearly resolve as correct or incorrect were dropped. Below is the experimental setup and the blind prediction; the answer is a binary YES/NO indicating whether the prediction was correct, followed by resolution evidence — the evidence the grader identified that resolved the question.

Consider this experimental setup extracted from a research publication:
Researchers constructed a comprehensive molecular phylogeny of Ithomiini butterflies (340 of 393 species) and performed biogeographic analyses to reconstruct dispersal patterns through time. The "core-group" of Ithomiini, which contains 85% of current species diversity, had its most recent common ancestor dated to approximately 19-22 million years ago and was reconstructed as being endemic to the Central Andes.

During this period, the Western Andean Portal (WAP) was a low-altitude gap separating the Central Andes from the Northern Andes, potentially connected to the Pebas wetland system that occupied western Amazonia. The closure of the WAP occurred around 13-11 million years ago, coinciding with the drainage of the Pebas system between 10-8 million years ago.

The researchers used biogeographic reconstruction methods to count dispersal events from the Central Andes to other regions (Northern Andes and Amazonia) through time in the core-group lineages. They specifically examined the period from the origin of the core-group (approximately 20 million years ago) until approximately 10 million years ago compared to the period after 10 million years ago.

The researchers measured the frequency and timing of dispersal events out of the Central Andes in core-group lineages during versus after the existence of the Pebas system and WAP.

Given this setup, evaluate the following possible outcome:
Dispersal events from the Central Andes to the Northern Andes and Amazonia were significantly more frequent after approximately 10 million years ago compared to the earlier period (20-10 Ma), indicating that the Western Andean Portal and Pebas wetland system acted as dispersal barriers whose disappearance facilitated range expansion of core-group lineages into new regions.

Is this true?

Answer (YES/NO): YES